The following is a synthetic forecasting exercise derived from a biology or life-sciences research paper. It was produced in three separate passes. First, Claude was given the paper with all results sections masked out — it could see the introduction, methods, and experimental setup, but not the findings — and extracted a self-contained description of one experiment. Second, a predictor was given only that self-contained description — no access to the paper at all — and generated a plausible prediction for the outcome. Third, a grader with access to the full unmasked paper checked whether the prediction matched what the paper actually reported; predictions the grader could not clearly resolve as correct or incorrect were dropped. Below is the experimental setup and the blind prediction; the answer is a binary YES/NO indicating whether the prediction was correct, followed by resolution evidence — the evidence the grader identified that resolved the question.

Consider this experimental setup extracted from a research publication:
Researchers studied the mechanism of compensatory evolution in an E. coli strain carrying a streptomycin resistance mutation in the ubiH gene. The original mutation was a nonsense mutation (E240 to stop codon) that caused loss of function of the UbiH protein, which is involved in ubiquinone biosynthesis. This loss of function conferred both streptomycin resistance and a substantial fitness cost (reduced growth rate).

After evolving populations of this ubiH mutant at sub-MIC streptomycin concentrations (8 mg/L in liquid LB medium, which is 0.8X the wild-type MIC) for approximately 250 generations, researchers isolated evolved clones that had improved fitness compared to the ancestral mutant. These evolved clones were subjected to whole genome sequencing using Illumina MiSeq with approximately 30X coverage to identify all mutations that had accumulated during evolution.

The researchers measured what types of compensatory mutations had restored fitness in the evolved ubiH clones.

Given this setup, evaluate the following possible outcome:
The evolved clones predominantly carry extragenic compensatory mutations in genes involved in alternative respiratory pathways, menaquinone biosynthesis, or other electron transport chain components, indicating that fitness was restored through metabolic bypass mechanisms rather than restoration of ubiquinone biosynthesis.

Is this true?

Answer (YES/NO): NO